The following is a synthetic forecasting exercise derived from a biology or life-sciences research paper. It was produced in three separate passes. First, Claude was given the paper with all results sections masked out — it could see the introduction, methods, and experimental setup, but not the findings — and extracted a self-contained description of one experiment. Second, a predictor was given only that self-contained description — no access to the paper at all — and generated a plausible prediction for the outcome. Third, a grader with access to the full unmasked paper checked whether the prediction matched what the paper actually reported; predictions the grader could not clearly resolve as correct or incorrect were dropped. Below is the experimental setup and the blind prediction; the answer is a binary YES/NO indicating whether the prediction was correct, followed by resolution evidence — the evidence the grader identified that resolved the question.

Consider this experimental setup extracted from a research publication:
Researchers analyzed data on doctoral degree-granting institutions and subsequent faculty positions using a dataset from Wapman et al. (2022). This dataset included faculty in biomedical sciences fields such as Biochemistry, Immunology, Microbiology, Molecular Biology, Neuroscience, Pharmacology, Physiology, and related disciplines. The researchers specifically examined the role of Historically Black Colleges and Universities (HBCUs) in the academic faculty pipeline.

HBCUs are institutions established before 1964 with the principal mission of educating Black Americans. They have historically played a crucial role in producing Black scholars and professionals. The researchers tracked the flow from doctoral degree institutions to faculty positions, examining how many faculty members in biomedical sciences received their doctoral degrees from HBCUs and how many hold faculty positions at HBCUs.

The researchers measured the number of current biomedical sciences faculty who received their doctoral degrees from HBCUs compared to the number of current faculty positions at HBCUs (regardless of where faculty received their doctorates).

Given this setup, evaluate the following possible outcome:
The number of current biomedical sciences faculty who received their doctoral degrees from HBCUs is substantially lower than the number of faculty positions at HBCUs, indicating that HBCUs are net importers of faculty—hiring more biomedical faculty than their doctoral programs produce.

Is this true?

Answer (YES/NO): YES